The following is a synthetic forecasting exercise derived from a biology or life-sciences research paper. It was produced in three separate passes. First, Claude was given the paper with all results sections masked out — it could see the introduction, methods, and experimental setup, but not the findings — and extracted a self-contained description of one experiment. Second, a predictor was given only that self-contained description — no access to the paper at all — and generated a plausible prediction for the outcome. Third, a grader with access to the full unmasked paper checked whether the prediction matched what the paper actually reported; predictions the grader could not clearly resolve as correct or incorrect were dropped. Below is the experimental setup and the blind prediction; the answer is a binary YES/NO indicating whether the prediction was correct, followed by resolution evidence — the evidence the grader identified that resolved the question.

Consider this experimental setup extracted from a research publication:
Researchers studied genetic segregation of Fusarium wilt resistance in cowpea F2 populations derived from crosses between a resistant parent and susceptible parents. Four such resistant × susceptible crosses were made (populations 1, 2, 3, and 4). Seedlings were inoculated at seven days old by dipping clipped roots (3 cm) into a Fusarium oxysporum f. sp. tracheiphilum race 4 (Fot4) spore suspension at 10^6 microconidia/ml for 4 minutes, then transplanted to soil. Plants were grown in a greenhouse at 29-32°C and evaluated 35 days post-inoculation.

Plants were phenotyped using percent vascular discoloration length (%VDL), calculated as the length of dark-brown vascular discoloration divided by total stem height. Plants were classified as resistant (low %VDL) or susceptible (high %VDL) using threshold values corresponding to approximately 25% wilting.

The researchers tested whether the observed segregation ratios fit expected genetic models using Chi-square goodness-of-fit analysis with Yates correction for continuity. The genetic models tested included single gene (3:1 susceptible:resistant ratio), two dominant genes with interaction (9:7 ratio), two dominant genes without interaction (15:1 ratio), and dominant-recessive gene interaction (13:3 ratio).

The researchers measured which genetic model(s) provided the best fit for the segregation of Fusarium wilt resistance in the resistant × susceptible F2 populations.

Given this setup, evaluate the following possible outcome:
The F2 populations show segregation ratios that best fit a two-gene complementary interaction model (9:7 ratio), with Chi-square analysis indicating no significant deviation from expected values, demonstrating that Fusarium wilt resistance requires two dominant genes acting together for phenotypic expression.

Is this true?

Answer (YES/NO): NO